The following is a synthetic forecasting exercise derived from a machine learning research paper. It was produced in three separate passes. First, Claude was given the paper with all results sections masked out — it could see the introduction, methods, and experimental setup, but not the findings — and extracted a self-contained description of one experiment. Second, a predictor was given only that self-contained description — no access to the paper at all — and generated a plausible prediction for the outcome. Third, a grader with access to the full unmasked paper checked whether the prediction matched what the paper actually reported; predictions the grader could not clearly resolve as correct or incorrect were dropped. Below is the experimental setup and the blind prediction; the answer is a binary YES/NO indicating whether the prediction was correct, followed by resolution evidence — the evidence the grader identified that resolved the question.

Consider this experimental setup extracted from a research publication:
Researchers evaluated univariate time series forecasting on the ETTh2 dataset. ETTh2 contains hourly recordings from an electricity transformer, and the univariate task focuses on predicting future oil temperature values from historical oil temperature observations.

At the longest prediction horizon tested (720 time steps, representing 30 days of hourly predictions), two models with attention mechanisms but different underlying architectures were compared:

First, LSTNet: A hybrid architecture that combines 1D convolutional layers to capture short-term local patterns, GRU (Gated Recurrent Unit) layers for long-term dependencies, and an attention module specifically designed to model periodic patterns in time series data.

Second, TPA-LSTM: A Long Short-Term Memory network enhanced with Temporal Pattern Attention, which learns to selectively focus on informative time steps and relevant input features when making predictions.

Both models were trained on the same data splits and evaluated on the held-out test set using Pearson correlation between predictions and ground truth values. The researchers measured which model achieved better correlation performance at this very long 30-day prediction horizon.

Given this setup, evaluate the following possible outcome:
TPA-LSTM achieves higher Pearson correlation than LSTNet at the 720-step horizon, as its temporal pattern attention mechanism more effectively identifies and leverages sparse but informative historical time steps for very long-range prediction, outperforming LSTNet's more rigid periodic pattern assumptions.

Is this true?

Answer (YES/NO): NO